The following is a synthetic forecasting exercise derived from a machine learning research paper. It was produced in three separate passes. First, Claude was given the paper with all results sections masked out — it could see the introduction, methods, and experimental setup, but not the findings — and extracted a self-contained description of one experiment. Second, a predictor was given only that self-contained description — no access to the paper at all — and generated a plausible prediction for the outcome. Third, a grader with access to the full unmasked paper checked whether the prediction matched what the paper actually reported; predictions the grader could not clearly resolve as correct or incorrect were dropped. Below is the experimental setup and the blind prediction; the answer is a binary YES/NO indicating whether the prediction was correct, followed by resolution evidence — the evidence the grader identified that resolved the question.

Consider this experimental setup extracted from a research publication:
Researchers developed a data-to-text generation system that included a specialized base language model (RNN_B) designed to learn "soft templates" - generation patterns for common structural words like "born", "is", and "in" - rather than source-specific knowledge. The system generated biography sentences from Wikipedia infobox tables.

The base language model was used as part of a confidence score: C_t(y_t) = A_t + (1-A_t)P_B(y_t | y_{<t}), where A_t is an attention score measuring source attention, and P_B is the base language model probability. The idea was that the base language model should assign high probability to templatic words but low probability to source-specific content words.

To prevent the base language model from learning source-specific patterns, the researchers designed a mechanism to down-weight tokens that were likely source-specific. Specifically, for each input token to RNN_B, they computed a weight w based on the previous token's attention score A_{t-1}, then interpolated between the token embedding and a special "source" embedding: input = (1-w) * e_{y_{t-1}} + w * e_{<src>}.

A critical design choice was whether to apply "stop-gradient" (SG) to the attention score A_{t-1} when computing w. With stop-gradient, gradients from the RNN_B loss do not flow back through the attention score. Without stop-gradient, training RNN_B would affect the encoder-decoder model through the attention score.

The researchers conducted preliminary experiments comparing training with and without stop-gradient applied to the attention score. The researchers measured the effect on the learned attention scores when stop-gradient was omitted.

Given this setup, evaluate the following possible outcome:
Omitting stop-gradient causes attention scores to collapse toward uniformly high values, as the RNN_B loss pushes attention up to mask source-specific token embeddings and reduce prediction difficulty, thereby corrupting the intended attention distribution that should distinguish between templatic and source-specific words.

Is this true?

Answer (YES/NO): NO